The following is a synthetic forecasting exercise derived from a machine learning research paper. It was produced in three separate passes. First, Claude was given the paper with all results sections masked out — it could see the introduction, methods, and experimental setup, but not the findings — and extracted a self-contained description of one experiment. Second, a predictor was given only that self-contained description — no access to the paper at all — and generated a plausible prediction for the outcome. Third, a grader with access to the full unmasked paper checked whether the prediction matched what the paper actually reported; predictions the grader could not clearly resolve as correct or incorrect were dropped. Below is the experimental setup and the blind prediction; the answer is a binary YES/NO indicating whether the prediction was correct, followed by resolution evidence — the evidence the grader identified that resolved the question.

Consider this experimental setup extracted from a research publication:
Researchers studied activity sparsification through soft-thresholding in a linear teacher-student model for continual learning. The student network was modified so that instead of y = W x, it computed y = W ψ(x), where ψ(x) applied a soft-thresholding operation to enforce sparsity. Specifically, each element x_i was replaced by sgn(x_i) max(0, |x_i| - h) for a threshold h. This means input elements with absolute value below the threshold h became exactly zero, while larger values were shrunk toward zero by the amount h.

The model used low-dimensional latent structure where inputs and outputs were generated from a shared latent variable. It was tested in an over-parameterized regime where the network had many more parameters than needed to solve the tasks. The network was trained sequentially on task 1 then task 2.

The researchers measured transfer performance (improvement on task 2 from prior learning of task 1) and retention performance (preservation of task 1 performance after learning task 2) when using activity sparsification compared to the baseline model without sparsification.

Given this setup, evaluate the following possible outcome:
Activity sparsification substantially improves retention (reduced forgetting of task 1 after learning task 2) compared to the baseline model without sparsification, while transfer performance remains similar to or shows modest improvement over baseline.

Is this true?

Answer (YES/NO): NO